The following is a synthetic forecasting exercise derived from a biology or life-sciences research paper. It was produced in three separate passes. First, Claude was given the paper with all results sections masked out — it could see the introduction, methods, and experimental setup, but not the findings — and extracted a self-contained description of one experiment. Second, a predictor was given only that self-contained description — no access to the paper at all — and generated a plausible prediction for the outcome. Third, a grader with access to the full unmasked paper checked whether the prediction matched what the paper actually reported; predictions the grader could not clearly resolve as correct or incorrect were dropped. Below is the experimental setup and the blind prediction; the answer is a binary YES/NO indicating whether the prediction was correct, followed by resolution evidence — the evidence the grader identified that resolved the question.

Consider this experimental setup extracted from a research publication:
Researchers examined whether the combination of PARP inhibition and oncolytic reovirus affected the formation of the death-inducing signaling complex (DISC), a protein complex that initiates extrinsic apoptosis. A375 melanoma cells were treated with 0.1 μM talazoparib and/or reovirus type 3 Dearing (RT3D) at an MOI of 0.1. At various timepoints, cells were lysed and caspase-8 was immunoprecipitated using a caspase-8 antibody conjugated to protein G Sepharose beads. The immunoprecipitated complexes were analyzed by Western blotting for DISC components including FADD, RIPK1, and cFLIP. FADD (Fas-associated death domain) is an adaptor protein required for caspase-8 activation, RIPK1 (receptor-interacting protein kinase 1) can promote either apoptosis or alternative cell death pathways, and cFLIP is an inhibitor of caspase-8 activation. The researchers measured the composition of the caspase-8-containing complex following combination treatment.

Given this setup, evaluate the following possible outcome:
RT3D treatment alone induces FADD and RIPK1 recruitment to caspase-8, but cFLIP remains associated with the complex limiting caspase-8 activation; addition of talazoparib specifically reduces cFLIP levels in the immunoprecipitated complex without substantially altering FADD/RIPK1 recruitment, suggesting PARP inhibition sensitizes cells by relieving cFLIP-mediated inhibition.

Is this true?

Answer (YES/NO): NO